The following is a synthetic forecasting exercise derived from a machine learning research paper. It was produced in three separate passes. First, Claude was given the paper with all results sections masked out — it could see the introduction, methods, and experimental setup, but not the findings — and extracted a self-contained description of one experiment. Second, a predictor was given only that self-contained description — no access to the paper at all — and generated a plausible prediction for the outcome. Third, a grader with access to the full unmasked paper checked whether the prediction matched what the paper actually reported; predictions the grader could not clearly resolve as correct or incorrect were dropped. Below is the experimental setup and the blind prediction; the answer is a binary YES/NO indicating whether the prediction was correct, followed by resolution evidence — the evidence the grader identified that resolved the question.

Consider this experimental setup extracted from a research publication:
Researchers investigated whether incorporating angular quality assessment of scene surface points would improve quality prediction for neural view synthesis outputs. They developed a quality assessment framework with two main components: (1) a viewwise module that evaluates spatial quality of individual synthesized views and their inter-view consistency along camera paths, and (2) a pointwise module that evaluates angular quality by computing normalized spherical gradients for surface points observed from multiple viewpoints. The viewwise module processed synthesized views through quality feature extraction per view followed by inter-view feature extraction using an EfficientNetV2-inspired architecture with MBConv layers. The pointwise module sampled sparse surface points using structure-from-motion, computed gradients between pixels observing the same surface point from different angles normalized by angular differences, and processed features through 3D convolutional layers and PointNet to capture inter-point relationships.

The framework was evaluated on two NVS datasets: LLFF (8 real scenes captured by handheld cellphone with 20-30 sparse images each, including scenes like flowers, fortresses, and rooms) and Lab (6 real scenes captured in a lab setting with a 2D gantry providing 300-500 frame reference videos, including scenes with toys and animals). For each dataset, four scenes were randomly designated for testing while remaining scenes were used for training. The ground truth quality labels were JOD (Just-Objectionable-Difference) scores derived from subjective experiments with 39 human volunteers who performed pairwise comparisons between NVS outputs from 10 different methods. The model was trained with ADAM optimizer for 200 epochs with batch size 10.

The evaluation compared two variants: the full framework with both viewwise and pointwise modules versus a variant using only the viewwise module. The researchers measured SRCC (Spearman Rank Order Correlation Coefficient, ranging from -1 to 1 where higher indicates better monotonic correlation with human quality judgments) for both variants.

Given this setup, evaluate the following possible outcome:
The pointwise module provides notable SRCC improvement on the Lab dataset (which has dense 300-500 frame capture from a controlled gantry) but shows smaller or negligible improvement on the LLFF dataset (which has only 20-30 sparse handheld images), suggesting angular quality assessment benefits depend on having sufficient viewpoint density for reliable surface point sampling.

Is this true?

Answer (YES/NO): NO